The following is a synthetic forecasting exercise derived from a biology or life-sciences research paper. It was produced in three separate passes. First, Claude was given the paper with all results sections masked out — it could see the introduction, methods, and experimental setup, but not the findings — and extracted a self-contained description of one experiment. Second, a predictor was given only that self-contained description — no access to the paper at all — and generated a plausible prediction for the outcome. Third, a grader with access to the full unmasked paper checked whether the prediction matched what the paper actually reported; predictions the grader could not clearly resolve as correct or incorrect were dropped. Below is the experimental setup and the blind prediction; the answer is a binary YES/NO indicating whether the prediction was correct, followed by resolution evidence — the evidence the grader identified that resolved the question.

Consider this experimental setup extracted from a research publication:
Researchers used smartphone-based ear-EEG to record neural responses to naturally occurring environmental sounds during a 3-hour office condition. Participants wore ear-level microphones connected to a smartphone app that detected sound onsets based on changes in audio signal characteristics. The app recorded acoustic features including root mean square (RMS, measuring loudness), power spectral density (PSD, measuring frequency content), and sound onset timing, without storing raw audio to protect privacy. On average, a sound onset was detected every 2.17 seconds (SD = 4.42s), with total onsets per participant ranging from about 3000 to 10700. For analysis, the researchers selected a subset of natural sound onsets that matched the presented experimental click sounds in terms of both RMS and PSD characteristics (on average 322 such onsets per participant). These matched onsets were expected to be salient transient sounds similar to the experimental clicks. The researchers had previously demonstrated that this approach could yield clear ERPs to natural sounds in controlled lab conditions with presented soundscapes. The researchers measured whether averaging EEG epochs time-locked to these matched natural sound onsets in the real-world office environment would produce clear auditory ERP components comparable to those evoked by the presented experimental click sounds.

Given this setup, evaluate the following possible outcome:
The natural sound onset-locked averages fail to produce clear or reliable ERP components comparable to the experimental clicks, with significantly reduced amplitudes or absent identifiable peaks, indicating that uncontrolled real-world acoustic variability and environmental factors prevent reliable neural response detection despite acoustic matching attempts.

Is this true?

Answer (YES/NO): YES